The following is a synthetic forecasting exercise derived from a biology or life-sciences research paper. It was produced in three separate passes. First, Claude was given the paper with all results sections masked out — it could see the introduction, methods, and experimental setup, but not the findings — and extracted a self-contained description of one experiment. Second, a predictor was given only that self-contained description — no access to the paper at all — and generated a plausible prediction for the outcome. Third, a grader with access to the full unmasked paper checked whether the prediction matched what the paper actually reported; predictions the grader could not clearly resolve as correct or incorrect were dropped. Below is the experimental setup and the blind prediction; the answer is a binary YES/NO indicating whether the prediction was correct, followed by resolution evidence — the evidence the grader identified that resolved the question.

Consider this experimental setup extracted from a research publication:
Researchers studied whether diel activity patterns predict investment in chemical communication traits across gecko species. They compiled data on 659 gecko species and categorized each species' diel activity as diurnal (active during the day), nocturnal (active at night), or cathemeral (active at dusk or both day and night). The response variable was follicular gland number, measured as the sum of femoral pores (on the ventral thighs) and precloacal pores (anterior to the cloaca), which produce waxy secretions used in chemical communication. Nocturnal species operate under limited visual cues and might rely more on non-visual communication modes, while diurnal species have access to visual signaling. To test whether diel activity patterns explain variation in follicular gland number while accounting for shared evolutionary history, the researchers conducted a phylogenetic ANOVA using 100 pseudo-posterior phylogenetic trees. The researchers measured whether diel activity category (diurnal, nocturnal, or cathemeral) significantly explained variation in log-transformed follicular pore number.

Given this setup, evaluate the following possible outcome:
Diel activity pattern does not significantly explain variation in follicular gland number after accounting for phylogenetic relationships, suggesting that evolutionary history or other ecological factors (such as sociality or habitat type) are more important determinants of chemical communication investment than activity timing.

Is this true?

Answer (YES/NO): YES